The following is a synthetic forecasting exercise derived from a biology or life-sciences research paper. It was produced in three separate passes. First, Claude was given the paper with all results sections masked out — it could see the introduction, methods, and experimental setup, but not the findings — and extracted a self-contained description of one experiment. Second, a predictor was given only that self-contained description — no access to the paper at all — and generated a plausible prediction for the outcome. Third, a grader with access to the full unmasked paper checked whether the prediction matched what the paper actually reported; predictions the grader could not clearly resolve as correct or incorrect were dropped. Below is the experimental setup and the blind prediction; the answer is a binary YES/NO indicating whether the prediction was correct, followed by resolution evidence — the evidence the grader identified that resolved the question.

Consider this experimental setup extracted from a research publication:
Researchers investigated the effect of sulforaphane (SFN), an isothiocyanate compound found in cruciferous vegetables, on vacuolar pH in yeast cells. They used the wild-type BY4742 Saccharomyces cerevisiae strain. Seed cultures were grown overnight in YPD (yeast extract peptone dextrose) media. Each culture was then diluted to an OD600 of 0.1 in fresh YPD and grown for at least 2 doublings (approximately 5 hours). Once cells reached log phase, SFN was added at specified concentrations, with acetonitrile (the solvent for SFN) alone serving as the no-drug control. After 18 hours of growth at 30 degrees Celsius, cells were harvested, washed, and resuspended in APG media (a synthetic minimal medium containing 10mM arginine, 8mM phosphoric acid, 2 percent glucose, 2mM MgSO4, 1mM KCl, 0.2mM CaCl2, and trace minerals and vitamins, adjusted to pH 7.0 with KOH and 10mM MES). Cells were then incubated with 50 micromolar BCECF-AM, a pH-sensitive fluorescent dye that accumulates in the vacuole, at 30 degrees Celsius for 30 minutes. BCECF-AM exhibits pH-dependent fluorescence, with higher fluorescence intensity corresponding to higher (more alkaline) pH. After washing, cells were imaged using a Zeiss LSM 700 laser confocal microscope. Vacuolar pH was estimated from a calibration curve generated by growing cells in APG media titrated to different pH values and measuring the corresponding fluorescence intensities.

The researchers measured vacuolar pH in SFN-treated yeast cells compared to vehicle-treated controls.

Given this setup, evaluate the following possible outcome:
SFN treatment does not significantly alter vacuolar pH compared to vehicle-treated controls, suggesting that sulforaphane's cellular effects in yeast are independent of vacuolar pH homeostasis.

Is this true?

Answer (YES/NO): NO